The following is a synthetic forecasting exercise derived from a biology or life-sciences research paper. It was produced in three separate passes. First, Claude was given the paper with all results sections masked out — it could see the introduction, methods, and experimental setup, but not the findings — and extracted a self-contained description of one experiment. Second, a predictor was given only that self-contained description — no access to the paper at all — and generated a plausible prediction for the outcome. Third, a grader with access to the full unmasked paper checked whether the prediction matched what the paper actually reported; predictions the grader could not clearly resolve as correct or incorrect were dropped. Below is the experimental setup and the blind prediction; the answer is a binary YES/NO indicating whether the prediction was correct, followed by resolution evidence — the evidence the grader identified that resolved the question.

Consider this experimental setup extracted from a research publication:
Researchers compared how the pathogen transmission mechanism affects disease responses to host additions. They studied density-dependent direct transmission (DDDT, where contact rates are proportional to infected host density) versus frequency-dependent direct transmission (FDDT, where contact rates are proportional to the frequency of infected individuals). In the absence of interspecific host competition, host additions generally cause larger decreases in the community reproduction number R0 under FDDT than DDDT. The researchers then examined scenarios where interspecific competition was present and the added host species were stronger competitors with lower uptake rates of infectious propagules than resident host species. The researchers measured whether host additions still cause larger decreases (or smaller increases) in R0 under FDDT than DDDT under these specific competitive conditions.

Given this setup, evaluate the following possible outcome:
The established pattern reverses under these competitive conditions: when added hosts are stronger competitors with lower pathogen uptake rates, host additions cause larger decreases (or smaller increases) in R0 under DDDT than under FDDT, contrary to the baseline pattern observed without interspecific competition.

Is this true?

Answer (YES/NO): YES